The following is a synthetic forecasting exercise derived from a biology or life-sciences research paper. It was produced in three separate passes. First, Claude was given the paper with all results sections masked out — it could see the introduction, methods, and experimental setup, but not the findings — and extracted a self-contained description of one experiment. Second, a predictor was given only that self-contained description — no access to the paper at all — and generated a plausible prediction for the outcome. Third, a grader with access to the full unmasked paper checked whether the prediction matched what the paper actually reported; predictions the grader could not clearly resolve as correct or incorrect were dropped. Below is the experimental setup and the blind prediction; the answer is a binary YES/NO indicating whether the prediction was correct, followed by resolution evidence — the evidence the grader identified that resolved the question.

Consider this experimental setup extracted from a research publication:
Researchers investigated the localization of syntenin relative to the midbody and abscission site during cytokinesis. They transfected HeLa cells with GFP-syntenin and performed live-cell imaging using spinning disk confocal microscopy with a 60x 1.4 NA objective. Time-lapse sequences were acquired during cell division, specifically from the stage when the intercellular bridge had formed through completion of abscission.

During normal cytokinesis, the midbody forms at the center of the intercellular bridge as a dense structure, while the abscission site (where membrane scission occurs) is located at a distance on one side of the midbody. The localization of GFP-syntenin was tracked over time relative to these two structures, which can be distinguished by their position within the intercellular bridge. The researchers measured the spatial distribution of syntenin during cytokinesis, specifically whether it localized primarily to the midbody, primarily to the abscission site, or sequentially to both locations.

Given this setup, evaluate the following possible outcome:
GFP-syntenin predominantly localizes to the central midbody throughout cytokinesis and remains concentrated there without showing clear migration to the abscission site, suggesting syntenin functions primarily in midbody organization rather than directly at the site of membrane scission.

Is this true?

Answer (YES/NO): NO